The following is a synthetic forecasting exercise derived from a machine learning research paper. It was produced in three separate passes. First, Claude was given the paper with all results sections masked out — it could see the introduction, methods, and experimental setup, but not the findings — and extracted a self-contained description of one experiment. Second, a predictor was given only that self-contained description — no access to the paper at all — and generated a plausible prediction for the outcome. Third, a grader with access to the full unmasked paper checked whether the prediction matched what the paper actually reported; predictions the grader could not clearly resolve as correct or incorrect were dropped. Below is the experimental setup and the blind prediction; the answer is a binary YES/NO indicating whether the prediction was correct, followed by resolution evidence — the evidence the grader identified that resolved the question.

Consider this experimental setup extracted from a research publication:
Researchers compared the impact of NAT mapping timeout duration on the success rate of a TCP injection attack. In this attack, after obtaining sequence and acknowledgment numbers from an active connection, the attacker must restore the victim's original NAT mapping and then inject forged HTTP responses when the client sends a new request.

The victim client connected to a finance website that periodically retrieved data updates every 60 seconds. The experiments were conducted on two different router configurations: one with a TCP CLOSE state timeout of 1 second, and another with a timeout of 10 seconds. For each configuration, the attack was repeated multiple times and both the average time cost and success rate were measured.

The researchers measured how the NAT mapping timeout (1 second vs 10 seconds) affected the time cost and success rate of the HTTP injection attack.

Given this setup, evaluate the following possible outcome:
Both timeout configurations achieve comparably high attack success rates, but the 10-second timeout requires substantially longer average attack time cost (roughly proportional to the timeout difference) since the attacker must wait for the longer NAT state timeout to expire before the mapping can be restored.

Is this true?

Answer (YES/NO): NO